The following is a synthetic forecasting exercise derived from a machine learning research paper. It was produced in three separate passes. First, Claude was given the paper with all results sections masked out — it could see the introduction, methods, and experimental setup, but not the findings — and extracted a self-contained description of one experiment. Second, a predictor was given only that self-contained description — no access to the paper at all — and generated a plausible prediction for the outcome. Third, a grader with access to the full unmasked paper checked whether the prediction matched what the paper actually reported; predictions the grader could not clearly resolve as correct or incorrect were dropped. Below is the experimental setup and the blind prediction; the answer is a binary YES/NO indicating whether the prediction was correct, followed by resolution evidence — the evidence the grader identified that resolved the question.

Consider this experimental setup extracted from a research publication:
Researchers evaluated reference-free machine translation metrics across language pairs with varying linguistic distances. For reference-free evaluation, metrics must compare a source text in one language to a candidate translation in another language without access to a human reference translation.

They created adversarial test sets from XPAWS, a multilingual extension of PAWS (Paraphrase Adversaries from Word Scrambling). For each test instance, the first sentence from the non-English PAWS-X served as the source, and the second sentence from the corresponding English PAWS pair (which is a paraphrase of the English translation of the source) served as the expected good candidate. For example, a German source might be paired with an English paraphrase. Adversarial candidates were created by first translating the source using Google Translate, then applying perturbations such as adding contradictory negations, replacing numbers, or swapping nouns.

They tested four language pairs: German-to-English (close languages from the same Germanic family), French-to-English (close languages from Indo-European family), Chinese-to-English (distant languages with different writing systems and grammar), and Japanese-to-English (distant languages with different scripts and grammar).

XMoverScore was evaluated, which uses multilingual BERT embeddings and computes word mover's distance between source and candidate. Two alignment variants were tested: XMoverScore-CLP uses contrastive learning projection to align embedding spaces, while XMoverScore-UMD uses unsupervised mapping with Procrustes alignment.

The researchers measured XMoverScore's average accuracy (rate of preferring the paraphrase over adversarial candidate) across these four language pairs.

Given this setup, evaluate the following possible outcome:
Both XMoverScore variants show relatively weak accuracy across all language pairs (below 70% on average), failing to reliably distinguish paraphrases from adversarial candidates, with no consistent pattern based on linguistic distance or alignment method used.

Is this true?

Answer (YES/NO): NO